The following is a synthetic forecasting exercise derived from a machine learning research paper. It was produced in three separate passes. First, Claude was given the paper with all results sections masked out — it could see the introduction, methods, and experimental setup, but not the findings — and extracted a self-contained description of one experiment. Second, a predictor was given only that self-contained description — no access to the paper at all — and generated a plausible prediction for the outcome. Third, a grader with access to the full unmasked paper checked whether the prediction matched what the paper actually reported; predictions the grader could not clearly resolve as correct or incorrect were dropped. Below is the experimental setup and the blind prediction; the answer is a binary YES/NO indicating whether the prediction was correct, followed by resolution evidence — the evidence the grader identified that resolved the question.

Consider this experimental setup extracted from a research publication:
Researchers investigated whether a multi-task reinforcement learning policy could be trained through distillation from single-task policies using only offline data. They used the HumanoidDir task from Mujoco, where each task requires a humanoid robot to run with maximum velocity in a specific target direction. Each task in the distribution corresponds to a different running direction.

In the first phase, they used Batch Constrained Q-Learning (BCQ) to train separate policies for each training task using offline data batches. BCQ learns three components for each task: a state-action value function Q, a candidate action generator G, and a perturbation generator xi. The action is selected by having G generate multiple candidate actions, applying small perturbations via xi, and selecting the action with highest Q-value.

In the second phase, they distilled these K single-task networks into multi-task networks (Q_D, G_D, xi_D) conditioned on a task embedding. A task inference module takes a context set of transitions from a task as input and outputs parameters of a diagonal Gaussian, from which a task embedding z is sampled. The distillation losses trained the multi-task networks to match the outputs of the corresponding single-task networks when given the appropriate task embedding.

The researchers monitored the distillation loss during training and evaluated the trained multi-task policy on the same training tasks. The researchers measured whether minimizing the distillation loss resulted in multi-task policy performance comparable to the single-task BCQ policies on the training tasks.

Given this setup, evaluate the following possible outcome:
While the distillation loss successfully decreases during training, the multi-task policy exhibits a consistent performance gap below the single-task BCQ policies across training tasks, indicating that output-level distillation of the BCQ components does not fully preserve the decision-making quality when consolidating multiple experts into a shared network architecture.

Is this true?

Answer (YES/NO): YES